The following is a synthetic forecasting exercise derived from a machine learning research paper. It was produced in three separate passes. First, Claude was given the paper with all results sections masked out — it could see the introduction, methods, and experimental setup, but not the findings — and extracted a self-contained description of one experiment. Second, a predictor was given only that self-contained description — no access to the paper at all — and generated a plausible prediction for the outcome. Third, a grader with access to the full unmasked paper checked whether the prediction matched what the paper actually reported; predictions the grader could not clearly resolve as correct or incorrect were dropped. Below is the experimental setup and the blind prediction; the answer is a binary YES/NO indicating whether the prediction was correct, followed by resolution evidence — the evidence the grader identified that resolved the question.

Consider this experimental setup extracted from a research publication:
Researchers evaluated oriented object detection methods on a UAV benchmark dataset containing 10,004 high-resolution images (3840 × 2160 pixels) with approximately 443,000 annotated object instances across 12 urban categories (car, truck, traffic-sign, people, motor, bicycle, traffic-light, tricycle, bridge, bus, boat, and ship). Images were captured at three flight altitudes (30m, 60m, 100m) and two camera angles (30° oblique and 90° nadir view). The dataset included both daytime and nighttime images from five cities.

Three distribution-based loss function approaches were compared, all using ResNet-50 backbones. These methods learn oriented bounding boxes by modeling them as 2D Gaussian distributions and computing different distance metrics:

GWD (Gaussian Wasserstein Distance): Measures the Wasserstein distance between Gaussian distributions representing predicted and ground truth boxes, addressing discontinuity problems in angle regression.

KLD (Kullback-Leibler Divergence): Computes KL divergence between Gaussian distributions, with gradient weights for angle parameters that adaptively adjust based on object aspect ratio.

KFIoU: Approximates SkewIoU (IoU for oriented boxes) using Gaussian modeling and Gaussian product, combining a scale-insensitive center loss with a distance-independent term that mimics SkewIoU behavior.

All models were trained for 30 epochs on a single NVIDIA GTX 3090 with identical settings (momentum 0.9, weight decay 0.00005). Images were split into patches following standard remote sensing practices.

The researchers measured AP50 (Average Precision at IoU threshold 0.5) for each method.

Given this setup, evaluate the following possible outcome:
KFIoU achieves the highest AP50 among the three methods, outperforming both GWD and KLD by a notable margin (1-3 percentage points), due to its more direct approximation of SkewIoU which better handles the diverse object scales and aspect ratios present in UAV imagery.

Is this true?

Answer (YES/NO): NO